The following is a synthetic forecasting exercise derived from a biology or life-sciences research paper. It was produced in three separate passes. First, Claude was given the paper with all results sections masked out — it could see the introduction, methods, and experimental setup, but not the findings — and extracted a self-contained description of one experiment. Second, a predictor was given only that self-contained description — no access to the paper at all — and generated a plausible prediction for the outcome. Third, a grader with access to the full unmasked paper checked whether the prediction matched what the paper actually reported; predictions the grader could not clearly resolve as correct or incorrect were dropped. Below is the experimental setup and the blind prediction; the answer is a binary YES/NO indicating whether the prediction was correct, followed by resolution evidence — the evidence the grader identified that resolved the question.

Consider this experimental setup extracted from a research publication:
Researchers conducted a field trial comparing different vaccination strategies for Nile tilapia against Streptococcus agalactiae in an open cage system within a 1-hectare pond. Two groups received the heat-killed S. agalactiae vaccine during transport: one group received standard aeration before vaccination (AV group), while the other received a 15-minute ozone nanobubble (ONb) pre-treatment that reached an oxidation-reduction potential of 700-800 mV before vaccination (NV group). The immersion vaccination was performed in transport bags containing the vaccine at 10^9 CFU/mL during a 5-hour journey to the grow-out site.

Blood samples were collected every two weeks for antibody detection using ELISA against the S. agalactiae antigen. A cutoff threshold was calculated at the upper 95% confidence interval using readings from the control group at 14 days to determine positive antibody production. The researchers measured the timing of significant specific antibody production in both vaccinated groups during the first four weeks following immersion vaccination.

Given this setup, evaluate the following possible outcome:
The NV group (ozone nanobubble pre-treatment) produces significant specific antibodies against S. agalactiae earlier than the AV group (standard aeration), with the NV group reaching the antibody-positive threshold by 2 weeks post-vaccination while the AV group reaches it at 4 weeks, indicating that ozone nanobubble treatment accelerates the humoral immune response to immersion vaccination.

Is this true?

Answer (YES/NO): NO